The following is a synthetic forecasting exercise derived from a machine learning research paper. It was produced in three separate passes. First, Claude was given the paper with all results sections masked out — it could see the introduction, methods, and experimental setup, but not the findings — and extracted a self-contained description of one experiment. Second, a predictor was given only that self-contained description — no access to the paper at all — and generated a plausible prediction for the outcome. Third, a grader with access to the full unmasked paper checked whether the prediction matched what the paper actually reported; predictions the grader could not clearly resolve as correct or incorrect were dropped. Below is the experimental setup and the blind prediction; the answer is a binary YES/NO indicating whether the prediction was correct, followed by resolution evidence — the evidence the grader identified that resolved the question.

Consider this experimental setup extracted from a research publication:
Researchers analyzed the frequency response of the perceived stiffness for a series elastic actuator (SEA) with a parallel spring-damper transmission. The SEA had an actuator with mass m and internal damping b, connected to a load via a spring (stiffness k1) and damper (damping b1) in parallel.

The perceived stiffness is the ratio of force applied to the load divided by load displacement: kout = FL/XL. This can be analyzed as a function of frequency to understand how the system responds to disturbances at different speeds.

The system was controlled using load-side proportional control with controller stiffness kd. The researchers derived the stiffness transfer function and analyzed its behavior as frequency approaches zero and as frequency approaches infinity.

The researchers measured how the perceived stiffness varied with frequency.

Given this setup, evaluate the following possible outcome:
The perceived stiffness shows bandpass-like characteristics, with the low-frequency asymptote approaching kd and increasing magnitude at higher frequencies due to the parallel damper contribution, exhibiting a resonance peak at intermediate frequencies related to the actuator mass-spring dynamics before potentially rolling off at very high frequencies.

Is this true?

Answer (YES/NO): NO